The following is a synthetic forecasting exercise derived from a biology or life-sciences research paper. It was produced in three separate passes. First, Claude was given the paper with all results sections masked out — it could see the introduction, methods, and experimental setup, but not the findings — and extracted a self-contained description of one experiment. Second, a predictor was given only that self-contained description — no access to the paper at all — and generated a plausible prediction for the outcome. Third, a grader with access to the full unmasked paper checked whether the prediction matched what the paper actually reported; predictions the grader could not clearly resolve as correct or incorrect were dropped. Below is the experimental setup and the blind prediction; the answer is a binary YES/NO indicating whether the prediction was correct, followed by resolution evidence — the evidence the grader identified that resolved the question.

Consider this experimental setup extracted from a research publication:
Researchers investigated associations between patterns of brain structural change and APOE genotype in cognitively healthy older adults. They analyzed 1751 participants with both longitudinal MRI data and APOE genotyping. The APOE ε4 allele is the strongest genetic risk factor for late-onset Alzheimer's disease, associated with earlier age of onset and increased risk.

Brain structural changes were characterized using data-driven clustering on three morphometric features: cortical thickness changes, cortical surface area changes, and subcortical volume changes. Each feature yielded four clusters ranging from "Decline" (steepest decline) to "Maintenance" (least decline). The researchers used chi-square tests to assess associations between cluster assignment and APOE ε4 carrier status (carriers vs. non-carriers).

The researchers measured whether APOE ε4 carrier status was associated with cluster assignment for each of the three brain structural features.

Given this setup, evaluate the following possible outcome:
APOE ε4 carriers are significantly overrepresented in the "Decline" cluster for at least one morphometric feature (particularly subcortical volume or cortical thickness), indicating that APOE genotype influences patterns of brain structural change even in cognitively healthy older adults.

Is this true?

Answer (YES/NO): YES